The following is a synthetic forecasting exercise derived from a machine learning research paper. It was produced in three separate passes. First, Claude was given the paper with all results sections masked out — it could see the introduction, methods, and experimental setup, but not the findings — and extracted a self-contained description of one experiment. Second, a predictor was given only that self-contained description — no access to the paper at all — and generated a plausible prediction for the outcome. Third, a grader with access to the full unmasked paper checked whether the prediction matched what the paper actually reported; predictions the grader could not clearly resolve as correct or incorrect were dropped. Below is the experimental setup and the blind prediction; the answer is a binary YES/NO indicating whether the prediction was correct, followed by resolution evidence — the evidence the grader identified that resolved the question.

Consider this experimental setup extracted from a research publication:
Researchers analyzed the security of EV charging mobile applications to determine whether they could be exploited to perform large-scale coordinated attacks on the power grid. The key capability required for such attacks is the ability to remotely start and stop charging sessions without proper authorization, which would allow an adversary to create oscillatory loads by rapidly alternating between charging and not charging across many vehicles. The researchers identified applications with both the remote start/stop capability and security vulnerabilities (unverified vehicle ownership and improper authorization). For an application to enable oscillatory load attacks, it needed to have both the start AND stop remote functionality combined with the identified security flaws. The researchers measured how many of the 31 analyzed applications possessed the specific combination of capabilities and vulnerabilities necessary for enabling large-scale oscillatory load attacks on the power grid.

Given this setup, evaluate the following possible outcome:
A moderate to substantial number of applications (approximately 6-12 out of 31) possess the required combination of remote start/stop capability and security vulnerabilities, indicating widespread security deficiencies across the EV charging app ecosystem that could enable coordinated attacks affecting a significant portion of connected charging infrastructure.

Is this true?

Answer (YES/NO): NO